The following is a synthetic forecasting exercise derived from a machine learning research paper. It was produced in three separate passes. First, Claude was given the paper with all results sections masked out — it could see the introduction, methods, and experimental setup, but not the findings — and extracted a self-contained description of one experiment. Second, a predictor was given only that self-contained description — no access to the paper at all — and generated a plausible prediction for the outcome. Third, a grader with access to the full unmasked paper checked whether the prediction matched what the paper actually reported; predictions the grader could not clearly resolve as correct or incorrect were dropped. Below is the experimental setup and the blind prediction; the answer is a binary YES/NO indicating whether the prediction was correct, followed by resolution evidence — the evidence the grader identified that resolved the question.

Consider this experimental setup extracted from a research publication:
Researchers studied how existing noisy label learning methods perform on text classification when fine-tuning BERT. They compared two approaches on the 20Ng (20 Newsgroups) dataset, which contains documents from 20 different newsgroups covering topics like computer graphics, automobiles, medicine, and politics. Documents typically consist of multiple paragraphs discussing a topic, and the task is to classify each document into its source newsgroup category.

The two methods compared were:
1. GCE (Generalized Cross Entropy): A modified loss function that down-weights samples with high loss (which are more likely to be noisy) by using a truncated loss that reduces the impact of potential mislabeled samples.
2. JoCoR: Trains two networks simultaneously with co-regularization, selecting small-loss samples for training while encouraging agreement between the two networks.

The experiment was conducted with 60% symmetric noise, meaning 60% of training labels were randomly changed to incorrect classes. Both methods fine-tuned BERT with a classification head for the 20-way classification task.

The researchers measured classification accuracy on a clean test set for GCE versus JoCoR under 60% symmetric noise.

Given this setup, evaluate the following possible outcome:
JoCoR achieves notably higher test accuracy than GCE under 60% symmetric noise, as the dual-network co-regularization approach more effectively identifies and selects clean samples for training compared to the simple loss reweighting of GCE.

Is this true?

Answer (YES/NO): NO